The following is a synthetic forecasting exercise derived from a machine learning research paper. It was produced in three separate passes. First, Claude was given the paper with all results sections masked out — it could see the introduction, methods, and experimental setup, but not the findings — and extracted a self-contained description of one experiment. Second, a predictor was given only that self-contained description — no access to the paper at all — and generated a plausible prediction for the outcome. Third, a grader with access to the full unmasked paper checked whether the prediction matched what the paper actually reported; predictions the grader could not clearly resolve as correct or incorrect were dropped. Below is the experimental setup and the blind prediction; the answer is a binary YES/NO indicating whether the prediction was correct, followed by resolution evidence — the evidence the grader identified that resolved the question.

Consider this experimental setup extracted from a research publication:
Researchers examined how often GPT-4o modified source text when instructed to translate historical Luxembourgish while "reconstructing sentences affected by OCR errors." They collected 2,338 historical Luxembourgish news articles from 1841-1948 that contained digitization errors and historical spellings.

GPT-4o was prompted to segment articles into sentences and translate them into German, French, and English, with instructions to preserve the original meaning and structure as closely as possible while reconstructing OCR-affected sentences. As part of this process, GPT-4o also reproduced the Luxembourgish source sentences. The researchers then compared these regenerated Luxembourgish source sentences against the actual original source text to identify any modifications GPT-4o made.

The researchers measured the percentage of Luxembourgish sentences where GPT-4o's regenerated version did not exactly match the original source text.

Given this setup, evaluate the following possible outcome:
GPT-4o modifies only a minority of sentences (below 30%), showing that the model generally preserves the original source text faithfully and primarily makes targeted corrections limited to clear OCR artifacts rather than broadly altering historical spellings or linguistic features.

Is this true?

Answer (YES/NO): NO